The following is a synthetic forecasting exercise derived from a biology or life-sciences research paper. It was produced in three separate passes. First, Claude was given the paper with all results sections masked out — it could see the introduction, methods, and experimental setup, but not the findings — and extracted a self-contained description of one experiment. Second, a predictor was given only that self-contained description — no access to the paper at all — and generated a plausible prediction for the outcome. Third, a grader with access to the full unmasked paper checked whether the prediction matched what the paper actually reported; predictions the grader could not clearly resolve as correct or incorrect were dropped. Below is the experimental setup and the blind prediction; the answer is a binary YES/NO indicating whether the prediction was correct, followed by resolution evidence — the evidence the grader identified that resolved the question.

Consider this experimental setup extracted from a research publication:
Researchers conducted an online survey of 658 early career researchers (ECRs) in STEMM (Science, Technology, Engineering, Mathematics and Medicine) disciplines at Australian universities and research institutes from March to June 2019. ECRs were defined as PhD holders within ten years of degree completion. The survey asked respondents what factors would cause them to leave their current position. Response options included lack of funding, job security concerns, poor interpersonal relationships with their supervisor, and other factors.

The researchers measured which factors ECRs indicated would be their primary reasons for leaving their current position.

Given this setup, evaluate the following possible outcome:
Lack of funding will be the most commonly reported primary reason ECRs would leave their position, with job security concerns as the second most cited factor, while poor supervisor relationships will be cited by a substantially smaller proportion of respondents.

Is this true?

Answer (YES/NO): NO